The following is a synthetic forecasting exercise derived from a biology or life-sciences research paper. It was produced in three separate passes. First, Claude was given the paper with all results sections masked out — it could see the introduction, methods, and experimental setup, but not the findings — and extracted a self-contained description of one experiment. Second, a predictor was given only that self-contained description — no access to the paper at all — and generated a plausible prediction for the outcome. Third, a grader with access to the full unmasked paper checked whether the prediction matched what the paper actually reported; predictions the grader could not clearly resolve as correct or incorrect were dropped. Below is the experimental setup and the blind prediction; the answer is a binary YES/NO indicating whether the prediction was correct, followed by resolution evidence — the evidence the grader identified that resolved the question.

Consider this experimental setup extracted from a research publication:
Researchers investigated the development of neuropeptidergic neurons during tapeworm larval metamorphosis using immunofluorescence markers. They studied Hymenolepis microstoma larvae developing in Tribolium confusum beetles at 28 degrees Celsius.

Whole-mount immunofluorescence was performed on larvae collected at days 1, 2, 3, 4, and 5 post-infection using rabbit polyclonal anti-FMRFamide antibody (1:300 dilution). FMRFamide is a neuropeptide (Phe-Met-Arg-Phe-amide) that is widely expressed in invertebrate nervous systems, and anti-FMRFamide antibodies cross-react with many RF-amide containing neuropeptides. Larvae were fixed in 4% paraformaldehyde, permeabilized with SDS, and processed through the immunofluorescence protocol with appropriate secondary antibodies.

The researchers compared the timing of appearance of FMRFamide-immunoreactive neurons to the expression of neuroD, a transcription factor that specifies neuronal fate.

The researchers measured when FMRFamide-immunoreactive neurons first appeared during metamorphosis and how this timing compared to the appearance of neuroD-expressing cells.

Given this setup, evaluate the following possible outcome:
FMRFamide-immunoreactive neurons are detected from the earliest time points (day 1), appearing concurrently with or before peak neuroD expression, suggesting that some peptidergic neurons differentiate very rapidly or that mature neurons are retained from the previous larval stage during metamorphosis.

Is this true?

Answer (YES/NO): NO